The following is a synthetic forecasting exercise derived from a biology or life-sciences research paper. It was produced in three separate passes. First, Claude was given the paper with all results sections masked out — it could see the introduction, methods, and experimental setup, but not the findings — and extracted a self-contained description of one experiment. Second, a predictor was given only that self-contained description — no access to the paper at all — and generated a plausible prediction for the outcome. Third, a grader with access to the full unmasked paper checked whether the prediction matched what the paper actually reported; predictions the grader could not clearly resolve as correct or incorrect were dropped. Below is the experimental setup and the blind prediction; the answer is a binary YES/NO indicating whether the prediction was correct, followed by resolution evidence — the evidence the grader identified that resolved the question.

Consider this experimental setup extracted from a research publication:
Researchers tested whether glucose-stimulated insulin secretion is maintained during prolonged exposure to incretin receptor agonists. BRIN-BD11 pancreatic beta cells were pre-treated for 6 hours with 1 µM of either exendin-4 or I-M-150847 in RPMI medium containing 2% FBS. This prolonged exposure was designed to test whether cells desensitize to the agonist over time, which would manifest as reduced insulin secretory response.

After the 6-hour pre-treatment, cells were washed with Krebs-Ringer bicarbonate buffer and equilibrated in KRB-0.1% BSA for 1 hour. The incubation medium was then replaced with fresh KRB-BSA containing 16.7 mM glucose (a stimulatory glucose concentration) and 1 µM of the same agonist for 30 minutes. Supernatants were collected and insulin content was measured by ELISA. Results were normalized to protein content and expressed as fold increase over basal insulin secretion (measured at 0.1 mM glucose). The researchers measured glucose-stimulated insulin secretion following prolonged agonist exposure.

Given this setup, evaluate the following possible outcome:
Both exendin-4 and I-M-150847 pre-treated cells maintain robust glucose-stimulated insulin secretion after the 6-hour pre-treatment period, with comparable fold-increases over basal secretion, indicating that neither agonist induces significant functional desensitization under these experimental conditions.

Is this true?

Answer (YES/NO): NO